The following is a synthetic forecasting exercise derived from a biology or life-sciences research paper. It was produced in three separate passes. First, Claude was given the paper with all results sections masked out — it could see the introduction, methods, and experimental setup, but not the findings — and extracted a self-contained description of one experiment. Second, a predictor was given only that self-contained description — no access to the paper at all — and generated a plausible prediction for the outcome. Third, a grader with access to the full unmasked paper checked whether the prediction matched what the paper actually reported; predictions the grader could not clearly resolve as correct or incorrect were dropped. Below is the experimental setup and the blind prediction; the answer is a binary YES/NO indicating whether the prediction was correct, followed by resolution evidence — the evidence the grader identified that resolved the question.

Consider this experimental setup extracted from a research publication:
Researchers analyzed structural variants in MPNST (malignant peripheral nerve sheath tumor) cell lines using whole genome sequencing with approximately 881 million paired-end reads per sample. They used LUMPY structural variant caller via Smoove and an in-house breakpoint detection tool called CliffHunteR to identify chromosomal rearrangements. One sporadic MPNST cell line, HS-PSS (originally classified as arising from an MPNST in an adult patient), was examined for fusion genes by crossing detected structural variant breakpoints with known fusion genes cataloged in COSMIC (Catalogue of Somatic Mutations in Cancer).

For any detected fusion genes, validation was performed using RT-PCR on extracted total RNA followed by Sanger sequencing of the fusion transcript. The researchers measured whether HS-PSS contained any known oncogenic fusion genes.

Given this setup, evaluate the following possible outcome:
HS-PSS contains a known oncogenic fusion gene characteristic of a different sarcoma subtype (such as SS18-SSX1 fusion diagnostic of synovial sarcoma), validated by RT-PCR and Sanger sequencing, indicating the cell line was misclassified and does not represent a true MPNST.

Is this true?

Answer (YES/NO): NO